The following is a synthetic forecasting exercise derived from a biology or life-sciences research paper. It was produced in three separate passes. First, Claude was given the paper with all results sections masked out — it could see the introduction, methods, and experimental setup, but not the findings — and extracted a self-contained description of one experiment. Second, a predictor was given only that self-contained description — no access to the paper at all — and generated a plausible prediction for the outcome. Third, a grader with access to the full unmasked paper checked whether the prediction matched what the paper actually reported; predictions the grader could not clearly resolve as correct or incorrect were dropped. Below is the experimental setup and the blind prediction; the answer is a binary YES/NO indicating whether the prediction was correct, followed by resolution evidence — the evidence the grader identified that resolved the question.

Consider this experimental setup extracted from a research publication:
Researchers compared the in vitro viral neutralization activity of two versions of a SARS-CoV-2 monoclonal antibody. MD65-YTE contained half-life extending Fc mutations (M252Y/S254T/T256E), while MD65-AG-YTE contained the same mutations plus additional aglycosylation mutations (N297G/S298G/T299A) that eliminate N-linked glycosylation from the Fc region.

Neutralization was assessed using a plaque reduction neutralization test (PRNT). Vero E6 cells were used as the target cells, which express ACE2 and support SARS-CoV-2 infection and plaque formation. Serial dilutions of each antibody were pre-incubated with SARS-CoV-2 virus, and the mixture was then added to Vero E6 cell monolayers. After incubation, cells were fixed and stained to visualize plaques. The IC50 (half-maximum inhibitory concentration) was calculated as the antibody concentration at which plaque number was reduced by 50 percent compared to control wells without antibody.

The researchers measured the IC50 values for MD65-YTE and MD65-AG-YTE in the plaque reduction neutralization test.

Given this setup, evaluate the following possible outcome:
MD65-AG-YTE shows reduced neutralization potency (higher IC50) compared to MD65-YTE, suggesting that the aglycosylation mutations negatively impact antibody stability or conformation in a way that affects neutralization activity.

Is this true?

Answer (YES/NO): NO